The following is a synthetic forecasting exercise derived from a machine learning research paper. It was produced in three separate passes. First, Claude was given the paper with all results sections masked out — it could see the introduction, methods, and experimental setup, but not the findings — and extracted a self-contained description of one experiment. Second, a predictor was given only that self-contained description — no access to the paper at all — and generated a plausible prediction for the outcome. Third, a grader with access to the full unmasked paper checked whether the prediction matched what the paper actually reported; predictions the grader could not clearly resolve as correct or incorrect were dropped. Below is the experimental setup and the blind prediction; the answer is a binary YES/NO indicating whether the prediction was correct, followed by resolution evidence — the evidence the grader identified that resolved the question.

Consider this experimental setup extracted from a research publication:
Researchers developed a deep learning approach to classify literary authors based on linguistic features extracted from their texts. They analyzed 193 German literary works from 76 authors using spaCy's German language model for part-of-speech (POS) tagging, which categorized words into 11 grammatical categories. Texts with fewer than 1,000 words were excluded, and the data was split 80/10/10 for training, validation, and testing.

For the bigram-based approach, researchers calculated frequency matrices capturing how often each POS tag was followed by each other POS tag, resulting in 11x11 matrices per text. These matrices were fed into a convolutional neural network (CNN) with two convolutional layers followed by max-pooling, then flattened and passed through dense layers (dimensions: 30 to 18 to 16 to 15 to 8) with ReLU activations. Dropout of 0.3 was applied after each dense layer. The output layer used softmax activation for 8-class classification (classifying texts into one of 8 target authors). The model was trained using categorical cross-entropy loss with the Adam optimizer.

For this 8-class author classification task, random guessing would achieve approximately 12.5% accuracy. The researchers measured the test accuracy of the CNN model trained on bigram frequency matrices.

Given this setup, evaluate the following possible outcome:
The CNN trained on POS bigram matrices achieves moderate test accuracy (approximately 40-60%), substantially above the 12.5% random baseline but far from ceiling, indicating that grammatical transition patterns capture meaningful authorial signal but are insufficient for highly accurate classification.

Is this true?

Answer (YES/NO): YES